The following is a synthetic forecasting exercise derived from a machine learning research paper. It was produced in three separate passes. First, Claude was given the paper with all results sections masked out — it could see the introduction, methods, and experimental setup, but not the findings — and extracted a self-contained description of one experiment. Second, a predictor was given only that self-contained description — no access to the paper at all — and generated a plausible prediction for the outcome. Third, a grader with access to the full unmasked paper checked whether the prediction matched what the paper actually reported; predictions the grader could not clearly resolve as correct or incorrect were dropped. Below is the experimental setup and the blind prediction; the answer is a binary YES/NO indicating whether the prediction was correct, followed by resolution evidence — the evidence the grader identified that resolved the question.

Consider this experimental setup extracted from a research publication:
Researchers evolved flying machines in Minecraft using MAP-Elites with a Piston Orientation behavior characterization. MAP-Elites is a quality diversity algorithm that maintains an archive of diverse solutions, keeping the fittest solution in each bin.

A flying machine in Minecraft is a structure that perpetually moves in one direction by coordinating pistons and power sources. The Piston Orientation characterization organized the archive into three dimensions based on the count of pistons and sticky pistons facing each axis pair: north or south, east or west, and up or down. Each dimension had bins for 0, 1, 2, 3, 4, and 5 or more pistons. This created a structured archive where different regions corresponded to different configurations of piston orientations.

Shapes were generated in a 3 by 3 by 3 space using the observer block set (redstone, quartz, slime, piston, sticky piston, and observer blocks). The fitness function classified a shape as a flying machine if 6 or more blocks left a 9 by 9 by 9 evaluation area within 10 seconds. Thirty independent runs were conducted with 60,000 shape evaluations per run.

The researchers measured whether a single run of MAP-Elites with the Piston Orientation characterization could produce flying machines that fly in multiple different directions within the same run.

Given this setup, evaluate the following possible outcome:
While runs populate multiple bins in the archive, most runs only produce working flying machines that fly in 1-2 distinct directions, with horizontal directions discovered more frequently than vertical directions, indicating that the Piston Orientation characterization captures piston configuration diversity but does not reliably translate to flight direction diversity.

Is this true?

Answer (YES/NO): NO